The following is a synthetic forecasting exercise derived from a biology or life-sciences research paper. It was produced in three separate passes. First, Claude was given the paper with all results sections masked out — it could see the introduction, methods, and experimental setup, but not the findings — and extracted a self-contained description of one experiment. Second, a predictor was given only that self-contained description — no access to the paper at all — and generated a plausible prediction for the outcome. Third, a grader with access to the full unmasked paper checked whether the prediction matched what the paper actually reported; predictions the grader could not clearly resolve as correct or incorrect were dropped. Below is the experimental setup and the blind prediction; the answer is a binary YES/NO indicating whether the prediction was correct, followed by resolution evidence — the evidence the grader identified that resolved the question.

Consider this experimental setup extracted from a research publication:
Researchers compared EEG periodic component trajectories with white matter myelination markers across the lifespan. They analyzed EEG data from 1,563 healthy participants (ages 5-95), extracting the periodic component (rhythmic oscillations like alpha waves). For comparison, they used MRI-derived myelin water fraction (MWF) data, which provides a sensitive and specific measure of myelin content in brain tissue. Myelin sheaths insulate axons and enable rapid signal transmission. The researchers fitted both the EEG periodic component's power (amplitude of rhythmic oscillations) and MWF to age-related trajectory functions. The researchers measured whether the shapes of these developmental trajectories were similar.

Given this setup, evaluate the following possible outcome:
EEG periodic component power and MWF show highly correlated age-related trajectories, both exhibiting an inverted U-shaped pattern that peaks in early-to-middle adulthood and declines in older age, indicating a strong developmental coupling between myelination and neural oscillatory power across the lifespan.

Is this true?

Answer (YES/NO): NO